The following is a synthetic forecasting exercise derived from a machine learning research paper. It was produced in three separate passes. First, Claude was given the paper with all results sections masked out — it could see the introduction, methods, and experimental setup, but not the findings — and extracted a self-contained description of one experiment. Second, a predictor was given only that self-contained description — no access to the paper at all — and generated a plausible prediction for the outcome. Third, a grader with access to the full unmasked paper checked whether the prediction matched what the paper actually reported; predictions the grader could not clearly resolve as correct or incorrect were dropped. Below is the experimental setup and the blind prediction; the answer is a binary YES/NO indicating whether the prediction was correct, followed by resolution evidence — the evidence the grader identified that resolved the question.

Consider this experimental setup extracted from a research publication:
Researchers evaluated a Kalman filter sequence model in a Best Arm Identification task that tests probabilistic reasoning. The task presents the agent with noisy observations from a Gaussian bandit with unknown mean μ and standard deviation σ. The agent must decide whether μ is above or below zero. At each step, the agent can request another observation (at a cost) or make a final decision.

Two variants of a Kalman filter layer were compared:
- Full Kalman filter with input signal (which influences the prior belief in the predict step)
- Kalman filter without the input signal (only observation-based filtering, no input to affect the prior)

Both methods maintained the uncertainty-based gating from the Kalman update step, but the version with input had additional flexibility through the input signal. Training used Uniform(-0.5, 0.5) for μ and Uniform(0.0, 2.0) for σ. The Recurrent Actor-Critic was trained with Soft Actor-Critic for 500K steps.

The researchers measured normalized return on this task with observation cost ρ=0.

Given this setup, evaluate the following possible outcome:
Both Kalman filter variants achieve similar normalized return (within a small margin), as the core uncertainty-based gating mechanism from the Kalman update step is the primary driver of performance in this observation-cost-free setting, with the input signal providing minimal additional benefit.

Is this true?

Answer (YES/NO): NO